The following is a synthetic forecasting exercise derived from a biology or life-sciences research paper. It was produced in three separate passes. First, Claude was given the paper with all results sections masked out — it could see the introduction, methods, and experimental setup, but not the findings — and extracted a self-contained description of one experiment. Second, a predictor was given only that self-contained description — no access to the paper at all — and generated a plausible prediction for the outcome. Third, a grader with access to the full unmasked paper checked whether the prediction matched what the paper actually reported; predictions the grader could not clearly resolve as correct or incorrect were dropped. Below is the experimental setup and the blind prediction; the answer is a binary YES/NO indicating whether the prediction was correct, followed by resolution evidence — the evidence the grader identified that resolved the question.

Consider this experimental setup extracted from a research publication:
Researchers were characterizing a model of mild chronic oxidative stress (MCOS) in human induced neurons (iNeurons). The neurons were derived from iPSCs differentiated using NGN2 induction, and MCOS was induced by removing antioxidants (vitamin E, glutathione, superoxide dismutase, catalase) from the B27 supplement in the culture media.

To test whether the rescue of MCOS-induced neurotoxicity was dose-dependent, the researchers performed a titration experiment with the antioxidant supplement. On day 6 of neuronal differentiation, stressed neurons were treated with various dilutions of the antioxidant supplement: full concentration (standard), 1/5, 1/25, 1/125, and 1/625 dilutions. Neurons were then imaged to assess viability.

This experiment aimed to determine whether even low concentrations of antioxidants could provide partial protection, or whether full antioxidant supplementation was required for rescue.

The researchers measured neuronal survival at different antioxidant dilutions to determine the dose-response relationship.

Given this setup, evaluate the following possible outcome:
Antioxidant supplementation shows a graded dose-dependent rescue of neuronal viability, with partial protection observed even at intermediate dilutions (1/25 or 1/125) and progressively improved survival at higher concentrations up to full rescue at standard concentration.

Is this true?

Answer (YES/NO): YES